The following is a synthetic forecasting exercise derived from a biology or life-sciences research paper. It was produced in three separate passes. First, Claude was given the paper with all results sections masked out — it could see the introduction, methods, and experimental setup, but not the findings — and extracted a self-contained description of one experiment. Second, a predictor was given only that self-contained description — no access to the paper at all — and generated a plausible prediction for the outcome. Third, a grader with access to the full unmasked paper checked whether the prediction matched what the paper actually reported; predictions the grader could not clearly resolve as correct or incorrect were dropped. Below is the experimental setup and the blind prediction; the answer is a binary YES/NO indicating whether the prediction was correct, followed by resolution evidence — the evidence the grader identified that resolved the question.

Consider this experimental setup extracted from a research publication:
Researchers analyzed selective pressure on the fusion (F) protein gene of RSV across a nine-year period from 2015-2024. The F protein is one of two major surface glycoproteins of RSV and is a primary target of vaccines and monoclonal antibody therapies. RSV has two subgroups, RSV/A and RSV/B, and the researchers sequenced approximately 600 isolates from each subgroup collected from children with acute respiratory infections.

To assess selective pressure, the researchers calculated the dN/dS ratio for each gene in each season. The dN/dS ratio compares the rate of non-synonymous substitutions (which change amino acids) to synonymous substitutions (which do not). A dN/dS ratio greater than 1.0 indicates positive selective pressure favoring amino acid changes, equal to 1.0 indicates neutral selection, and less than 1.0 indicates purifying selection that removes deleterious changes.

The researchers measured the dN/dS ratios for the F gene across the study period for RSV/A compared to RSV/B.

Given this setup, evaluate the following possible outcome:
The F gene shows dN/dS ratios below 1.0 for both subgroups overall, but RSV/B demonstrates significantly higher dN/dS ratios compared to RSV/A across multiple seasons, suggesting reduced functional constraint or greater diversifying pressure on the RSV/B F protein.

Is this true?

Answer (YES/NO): NO